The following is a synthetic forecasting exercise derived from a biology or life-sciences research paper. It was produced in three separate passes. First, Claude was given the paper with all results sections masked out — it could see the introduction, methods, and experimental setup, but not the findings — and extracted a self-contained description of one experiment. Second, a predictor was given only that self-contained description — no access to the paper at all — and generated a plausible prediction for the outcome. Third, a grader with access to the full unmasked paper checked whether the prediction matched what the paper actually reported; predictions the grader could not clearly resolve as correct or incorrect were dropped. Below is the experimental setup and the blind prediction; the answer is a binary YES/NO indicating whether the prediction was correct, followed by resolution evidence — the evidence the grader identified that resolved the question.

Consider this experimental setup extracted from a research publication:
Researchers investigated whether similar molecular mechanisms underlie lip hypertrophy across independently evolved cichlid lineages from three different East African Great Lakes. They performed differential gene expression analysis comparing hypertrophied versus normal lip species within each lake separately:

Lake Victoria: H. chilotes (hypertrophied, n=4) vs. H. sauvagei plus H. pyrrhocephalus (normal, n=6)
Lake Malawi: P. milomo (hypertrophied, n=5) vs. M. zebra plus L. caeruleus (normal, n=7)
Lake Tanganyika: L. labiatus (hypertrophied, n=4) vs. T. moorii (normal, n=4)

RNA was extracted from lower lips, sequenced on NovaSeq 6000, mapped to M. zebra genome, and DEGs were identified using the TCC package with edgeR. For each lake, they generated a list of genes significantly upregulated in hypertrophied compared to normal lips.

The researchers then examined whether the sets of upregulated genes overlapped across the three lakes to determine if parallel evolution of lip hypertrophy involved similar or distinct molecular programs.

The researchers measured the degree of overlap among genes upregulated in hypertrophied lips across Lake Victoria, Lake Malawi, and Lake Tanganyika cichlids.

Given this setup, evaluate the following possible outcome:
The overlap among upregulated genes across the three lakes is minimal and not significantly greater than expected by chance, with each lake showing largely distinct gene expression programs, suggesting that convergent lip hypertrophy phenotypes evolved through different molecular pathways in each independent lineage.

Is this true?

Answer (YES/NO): NO